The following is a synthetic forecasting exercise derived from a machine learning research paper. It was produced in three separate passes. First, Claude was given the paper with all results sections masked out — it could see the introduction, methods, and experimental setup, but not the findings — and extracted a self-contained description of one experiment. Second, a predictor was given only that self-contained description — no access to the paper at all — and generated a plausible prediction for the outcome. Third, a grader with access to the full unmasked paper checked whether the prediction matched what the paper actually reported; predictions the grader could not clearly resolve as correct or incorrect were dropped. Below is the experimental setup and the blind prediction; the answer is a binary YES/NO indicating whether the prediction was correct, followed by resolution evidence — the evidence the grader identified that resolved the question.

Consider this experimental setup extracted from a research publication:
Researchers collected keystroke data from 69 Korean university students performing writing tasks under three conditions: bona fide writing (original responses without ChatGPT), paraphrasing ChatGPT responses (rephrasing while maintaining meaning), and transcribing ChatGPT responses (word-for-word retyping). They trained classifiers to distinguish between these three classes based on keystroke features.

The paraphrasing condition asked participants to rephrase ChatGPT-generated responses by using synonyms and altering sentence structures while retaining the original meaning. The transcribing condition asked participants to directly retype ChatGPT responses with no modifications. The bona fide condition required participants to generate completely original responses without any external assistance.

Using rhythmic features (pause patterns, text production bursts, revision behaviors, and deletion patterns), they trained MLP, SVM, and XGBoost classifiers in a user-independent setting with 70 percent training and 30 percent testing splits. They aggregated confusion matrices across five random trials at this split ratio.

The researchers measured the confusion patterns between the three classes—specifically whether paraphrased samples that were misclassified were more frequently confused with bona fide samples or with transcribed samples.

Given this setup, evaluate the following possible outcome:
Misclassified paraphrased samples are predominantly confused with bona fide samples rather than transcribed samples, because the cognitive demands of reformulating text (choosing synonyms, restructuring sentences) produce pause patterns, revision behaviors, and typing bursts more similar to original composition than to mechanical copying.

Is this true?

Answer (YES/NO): YES